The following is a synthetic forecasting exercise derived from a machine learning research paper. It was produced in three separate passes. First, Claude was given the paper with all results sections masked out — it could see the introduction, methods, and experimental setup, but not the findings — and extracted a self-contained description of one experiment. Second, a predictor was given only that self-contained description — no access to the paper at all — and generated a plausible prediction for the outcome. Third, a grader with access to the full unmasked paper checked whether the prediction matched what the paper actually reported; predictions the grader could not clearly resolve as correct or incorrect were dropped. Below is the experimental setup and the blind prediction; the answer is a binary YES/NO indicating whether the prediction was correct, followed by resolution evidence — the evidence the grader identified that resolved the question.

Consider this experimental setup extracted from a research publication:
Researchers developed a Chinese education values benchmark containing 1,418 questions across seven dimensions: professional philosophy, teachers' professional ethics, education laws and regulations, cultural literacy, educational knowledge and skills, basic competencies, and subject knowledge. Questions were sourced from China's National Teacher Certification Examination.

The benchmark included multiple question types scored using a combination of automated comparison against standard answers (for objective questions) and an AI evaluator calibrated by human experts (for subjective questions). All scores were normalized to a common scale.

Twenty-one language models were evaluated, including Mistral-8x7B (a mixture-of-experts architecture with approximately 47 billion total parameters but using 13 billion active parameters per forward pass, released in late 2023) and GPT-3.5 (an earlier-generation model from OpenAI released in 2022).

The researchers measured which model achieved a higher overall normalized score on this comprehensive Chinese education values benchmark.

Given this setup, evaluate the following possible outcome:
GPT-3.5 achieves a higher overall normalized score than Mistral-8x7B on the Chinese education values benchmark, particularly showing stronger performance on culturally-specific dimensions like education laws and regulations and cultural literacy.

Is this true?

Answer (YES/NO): YES